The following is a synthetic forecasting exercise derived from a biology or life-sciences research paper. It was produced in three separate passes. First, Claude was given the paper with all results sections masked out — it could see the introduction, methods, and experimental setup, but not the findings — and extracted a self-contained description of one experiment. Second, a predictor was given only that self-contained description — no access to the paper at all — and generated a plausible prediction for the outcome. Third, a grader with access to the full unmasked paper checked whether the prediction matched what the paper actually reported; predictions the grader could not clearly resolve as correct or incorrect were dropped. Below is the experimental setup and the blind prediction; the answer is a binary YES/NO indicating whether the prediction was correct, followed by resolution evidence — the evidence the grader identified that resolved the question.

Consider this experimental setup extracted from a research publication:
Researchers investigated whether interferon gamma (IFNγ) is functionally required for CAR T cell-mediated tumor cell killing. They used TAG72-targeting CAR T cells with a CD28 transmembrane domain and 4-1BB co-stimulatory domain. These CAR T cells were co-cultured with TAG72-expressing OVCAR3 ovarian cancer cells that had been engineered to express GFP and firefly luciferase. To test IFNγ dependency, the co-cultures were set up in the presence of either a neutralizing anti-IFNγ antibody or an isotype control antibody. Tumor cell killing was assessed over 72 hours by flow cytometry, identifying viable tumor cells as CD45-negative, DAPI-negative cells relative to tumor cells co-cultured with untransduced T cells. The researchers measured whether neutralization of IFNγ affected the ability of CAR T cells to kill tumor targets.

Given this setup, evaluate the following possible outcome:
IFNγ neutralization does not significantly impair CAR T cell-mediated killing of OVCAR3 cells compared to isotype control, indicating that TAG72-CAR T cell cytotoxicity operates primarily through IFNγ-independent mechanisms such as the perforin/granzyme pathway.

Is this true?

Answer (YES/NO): NO